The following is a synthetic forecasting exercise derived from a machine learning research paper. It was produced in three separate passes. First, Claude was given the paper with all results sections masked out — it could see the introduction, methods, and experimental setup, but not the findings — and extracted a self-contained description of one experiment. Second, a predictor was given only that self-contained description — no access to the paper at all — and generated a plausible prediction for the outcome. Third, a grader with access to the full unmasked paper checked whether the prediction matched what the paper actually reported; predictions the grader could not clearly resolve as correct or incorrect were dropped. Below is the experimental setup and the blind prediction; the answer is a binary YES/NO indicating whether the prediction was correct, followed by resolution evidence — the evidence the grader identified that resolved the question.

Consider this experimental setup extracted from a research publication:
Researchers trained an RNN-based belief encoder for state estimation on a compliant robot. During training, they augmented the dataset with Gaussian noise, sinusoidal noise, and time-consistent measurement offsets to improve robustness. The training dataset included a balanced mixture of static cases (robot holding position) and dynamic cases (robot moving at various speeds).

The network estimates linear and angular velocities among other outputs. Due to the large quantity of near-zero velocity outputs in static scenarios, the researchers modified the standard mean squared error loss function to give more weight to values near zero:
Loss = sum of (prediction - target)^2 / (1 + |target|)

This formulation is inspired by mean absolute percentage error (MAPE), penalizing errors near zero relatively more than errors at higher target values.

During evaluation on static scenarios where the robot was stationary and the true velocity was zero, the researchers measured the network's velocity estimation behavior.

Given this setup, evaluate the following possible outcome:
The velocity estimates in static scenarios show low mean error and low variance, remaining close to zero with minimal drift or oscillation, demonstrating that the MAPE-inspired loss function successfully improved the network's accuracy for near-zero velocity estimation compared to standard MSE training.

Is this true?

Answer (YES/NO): NO